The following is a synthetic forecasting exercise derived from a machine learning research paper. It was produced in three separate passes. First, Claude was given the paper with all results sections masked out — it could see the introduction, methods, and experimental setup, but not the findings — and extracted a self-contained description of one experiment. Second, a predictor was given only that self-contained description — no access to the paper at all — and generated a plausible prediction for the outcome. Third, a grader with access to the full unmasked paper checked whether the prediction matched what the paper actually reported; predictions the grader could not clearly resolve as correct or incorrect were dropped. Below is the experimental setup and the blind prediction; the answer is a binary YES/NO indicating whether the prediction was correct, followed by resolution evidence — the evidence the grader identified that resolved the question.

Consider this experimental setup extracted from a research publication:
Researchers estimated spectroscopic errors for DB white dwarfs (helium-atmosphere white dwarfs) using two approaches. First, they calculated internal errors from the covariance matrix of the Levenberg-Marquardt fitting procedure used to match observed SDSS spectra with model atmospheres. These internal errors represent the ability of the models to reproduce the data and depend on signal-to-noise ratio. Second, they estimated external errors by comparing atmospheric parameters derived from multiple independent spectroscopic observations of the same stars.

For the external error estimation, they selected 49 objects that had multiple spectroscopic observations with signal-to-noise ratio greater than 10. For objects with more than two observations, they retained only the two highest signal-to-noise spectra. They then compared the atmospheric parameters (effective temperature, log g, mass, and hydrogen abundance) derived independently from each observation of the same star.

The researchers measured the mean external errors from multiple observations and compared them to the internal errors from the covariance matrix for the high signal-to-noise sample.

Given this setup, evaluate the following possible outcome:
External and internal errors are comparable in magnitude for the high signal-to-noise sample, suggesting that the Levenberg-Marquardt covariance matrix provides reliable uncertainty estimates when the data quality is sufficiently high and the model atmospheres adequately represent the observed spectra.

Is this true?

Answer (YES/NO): YES